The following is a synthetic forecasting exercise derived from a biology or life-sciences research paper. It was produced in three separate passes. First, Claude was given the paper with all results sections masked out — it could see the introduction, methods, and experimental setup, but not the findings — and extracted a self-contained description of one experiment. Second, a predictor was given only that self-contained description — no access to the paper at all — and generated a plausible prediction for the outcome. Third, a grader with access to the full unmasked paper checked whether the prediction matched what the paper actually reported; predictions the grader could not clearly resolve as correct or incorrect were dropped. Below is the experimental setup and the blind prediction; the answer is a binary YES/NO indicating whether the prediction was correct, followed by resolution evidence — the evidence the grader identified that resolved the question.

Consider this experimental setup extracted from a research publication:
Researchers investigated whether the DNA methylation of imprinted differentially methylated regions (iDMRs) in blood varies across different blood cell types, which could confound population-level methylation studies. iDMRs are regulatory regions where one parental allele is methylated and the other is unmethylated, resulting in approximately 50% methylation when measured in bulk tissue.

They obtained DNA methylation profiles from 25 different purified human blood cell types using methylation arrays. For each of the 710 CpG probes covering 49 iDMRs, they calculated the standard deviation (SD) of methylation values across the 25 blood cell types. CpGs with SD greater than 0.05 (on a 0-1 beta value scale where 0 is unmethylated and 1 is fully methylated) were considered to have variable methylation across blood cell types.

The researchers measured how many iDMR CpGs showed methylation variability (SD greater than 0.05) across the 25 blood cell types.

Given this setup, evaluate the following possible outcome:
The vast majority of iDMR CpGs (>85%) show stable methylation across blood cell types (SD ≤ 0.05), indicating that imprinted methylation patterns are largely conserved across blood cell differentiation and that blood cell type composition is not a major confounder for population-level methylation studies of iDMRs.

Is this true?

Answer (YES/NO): YES